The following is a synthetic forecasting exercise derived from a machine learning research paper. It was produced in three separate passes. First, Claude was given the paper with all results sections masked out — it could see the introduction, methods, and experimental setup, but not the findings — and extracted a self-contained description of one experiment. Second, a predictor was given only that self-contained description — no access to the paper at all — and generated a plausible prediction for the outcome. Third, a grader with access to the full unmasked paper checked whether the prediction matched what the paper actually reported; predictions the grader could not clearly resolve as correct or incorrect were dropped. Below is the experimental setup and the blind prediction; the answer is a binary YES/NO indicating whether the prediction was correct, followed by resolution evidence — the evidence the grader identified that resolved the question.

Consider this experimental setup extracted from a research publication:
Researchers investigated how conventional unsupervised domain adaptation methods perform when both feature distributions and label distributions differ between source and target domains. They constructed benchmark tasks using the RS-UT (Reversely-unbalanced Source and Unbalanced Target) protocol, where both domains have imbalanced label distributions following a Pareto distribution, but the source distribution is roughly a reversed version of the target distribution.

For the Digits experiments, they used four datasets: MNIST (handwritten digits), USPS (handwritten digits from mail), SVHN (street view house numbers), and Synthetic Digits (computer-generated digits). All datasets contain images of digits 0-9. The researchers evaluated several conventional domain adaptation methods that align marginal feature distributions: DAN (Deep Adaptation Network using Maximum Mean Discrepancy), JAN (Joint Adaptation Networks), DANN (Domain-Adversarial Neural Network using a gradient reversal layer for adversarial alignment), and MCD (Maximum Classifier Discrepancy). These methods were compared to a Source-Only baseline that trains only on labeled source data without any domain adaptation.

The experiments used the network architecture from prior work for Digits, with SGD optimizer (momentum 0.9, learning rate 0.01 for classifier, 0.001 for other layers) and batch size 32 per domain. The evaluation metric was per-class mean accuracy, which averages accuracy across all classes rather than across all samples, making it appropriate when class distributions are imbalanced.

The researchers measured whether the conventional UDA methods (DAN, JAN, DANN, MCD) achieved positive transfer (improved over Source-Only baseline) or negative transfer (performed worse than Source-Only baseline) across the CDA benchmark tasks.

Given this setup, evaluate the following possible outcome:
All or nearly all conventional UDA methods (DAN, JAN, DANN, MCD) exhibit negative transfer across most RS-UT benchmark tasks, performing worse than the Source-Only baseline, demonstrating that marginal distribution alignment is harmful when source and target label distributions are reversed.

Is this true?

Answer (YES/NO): YES